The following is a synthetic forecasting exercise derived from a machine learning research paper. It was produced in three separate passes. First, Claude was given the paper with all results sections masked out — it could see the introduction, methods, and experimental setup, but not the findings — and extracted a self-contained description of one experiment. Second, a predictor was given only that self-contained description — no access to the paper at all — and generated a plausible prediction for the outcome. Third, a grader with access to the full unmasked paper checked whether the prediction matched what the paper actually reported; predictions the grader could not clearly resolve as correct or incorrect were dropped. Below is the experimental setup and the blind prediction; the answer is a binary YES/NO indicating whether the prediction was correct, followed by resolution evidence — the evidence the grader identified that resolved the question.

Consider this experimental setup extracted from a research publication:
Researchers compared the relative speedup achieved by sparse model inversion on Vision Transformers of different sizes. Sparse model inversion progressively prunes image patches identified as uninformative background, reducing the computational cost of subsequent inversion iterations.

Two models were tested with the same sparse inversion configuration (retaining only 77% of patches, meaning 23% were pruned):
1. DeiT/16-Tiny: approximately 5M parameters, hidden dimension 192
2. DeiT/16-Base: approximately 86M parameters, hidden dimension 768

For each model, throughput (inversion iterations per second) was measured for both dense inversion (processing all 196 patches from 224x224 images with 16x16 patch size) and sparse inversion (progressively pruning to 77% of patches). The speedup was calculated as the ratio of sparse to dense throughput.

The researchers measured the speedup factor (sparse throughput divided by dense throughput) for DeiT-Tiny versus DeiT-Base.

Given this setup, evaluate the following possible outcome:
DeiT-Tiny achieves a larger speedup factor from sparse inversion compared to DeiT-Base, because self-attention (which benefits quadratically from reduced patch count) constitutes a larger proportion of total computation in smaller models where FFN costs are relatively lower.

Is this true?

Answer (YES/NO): NO